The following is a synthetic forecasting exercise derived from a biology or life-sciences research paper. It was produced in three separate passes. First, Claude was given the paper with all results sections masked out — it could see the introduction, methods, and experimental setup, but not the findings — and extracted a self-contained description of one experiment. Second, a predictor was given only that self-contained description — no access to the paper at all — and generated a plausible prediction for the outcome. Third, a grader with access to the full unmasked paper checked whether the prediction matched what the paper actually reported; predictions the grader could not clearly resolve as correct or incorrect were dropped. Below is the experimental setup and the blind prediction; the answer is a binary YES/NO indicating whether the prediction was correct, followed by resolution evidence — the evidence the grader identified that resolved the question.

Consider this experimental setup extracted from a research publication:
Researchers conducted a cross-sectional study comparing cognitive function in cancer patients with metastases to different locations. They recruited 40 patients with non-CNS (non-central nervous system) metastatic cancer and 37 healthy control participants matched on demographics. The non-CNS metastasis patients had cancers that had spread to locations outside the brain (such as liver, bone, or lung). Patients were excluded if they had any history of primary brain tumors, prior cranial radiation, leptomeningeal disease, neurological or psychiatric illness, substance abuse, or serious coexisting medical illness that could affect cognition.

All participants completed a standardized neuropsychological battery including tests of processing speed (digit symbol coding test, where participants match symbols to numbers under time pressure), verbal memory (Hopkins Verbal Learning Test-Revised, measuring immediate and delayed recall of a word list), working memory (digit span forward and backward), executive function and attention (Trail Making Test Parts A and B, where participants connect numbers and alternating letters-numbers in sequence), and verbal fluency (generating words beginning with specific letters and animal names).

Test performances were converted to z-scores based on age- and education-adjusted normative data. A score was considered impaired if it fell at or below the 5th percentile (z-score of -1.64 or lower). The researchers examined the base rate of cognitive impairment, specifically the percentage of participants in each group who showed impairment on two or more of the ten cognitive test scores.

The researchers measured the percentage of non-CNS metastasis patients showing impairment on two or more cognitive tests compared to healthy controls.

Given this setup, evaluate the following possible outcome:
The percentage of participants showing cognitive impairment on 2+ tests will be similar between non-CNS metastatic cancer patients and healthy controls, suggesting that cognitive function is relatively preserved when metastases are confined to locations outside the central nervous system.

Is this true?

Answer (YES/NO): NO